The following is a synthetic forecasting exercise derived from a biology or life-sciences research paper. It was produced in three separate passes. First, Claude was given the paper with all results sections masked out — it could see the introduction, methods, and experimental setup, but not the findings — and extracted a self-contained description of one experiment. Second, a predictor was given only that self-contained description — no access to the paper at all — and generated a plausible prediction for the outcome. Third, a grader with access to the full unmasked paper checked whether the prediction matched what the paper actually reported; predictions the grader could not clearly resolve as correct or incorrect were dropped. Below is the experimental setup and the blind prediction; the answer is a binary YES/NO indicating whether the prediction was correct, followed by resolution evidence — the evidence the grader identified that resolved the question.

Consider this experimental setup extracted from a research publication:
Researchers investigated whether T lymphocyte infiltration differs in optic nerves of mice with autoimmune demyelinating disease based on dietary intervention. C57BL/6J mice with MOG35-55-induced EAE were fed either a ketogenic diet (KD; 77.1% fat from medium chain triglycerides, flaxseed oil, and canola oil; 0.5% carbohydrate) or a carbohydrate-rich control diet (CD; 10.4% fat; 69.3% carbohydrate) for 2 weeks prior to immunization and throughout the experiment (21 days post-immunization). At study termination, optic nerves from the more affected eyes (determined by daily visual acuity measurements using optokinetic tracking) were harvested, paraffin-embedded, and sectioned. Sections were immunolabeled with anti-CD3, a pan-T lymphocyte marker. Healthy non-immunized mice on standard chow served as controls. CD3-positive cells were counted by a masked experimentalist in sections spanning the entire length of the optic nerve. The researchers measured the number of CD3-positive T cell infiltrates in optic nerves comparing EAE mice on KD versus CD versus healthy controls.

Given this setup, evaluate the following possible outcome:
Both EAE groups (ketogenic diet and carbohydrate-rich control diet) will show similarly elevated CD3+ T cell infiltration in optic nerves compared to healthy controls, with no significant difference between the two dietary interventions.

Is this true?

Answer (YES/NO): NO